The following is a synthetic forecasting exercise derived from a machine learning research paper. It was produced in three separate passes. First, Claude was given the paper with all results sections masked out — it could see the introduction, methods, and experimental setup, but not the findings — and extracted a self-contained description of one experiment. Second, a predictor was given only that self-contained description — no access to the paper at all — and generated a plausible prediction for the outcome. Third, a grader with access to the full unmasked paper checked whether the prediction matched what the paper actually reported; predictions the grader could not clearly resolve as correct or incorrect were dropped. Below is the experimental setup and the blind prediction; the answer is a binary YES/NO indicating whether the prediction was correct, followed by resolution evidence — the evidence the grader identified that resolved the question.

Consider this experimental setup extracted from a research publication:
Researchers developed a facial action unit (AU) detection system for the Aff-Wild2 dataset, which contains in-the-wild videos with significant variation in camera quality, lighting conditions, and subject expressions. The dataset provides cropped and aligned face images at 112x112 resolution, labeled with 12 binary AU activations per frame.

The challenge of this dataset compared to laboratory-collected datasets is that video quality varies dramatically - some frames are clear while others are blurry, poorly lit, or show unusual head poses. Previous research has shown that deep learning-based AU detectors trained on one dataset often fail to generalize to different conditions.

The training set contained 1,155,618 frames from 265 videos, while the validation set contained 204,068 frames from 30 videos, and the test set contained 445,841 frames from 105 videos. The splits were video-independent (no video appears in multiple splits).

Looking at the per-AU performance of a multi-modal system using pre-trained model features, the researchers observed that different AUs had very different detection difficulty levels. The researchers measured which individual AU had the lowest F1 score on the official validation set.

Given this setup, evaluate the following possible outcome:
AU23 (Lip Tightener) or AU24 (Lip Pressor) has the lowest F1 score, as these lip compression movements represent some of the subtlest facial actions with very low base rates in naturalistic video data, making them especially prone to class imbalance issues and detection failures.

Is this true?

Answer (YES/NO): YES